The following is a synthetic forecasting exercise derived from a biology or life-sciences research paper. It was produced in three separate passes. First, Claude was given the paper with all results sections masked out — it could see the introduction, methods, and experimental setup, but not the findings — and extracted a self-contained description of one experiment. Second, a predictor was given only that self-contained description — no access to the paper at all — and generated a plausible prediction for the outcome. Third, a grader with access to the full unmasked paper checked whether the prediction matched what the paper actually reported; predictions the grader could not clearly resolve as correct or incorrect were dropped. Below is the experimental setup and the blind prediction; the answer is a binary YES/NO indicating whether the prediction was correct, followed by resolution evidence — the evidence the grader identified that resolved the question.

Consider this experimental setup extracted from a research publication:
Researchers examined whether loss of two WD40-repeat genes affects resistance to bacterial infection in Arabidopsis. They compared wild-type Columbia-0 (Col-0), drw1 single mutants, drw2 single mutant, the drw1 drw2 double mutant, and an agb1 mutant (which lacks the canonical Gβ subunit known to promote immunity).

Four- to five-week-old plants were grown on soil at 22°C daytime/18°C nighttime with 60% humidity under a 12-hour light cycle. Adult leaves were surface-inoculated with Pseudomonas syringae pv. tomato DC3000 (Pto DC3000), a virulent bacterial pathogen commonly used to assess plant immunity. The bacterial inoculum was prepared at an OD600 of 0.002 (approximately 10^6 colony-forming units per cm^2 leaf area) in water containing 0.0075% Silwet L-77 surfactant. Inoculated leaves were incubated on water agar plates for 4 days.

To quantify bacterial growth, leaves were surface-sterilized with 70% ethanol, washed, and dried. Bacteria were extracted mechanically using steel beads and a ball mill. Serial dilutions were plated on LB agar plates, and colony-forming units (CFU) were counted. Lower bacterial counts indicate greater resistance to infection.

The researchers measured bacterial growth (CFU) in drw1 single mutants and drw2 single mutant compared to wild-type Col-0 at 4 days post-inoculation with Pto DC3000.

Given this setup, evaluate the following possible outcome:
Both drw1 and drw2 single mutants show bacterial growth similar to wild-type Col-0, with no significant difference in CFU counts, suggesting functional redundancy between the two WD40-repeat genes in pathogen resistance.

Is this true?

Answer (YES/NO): NO